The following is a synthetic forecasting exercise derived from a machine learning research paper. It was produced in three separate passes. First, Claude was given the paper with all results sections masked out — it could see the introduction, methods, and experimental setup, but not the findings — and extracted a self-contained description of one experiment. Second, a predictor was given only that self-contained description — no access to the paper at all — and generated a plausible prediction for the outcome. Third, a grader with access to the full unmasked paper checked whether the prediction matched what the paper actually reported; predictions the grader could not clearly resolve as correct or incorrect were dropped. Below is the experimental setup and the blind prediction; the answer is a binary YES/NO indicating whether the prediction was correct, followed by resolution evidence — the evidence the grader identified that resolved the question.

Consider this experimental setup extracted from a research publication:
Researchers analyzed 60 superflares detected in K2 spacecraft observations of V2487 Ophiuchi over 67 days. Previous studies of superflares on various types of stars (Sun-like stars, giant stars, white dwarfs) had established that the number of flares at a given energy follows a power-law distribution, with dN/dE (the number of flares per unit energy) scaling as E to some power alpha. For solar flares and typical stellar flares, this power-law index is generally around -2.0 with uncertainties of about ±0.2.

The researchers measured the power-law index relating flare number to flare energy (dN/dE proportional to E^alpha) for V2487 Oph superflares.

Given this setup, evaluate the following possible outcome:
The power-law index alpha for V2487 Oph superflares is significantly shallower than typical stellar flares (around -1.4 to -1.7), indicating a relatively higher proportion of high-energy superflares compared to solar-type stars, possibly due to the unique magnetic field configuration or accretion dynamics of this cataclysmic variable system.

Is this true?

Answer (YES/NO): NO